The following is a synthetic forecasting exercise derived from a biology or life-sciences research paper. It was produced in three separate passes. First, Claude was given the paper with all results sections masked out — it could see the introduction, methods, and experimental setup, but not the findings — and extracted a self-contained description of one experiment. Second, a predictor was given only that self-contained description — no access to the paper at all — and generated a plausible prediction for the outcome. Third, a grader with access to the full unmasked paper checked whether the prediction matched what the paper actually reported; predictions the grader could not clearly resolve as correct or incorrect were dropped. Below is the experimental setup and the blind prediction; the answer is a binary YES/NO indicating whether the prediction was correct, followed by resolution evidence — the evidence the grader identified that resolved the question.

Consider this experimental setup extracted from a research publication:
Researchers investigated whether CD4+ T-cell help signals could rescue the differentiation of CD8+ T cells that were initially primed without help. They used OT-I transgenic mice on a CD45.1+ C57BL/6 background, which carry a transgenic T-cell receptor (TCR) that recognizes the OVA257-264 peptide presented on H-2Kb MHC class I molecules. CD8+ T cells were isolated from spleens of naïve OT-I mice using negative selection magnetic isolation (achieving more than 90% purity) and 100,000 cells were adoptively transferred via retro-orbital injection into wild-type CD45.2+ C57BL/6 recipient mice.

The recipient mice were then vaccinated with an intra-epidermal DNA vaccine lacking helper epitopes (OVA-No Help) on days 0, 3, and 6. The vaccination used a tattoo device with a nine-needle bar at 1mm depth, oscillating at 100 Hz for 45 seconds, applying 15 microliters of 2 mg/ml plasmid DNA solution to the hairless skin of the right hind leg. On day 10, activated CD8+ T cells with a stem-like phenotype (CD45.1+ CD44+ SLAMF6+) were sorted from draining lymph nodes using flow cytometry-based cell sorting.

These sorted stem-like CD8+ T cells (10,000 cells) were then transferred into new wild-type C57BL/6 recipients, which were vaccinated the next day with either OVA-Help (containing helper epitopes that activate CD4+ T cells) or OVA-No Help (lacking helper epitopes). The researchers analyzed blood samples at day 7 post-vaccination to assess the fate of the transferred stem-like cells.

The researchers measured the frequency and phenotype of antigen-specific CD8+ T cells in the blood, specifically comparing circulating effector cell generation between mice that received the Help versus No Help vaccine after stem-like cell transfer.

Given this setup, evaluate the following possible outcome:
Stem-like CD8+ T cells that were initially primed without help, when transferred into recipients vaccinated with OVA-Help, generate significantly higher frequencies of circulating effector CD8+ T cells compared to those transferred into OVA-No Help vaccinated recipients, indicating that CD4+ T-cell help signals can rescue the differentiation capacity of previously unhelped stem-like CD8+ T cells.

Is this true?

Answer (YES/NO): YES